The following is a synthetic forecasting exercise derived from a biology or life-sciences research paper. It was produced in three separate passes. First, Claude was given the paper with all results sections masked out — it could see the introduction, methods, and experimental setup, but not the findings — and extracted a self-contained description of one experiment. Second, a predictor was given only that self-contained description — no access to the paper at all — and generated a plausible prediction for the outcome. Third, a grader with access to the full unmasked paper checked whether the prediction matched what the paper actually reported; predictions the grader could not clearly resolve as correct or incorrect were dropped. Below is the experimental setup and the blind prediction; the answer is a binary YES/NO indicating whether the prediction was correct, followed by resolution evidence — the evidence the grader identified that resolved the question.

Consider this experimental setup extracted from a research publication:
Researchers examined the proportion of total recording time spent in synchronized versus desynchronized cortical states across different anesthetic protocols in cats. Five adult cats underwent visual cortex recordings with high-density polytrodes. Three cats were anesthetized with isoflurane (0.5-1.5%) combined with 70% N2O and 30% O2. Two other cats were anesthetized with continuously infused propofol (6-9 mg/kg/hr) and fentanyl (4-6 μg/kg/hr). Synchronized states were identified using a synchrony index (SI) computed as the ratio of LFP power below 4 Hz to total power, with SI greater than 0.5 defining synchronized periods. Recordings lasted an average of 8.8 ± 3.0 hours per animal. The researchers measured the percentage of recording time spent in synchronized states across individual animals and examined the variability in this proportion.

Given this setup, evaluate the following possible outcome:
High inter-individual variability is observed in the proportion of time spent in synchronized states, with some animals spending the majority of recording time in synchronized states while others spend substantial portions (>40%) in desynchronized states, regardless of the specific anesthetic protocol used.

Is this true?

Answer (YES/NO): YES